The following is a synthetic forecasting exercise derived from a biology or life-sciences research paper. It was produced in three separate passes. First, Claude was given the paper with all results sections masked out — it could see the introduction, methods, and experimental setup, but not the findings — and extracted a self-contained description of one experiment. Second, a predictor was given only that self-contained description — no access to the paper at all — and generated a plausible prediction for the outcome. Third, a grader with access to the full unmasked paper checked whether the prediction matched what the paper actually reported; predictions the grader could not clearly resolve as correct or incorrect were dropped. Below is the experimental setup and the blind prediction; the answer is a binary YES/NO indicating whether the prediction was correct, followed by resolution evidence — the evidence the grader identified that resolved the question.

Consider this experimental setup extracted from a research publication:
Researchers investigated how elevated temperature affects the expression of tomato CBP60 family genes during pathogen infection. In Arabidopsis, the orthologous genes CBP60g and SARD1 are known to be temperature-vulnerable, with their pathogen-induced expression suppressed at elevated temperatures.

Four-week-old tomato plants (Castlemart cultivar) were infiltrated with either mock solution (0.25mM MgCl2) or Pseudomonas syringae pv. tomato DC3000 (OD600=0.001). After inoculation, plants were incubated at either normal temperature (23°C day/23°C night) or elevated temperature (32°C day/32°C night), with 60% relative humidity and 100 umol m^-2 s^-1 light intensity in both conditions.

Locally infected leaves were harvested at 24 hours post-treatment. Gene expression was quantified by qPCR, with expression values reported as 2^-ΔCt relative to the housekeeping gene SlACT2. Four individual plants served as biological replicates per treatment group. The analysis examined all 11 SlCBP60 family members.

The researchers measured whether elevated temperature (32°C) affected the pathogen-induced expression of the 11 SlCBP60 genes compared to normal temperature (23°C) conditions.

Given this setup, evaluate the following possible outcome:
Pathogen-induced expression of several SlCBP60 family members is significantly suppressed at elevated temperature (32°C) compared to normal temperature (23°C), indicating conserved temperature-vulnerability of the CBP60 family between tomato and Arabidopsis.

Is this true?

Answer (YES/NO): YES